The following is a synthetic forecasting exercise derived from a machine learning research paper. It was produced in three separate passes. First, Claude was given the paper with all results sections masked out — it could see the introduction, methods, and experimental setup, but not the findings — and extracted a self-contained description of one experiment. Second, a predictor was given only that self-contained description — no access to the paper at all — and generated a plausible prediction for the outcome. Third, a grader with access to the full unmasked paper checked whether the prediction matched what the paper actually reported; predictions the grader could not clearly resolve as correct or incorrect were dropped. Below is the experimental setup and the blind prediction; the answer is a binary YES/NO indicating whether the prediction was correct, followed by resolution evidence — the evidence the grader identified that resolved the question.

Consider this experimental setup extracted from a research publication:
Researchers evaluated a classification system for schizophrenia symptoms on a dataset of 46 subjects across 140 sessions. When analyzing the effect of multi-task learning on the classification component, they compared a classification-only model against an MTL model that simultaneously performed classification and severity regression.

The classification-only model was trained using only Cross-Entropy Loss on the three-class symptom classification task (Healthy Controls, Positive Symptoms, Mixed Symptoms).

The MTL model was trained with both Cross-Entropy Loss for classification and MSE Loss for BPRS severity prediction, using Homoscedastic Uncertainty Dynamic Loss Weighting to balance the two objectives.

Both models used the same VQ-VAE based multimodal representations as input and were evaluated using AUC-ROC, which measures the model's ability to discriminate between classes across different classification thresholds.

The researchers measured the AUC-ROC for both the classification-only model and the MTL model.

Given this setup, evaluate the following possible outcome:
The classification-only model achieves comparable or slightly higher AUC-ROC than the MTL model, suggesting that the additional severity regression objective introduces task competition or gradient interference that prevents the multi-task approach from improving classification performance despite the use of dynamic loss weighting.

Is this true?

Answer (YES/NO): NO